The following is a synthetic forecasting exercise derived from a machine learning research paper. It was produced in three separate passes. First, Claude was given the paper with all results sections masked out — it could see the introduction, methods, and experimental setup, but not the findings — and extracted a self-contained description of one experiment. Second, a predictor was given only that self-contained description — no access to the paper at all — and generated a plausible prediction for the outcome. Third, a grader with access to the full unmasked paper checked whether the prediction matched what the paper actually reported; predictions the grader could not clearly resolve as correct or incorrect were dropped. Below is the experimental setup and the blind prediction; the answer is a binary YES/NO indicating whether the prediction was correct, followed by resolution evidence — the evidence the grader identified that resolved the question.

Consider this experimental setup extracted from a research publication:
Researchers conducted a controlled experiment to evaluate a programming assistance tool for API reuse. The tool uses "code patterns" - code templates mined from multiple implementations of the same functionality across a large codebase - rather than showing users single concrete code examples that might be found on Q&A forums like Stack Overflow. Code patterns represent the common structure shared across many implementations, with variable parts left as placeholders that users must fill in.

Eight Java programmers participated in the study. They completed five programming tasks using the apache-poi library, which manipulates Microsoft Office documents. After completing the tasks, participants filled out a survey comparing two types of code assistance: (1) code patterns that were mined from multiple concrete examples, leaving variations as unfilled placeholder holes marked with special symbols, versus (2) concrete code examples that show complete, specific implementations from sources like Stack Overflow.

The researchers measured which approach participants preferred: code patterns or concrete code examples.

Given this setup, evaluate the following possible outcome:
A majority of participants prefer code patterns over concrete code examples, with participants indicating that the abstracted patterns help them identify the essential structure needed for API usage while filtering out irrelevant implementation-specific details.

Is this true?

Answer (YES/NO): NO